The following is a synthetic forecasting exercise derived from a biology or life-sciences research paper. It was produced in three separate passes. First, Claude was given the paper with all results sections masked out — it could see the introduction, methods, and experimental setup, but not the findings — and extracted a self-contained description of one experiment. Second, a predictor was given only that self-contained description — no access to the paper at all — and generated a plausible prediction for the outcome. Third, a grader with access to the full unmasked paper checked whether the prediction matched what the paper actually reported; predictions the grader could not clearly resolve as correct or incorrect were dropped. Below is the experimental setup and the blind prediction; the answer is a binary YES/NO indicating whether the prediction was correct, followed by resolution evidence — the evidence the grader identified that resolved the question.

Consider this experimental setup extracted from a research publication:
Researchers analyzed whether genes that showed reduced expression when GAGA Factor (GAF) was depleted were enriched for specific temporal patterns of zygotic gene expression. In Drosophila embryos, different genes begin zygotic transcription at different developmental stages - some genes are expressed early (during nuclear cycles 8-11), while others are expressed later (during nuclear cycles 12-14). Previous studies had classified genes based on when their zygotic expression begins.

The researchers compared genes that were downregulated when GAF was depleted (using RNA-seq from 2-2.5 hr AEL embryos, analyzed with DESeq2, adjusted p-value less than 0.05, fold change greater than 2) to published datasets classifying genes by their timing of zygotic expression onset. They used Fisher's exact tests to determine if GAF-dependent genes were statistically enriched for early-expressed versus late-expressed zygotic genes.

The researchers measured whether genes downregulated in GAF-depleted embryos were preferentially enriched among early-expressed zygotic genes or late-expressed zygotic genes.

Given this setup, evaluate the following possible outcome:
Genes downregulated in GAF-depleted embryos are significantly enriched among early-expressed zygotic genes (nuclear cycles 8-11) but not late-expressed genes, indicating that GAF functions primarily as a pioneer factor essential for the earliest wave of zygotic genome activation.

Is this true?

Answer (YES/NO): NO